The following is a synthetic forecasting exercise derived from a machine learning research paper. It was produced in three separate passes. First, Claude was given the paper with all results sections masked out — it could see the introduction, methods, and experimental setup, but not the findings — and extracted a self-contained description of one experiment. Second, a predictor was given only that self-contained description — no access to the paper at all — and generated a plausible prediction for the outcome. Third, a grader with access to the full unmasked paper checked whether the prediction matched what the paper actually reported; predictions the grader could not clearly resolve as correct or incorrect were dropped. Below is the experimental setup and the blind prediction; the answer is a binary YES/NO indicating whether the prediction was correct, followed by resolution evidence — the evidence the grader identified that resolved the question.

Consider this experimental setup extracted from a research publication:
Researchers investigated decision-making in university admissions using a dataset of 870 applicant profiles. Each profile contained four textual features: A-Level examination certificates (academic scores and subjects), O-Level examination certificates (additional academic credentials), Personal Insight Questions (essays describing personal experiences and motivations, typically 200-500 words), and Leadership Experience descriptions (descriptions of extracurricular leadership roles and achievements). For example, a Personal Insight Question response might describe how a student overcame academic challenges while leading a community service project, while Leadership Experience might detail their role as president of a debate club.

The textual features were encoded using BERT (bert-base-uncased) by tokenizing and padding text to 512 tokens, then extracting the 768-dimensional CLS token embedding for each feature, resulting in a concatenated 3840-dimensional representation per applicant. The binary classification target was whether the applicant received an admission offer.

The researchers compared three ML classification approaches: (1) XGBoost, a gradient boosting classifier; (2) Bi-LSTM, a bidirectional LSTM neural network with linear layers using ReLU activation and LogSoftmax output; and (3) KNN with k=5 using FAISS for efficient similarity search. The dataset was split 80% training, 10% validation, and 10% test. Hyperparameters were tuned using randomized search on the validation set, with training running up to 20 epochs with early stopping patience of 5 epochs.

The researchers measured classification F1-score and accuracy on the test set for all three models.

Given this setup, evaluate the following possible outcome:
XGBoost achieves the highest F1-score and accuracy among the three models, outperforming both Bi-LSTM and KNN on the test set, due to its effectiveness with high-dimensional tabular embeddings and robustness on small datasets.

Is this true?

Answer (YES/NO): NO